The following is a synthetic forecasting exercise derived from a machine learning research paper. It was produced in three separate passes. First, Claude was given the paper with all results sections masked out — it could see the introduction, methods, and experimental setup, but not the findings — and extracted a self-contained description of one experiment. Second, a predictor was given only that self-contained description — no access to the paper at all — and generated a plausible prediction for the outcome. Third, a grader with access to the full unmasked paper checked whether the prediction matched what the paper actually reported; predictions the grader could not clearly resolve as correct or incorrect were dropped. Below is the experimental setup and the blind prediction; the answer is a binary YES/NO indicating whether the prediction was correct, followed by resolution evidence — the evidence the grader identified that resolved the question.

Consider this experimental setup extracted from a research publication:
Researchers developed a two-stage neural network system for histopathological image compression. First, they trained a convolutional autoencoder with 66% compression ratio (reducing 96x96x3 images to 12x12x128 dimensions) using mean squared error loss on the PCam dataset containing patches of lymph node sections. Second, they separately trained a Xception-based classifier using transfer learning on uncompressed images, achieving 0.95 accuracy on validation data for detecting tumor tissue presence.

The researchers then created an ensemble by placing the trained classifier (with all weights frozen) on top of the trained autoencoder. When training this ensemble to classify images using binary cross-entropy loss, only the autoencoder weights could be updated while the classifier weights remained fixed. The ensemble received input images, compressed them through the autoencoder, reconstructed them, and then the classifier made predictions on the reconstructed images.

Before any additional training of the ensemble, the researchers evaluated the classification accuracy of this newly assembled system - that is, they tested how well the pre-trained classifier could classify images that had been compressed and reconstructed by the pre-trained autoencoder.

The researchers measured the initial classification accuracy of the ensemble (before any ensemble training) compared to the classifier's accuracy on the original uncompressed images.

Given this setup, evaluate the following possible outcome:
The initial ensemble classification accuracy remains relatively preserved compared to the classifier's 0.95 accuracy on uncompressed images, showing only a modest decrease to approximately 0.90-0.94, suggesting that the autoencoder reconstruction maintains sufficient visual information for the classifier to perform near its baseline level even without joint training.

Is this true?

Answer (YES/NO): NO